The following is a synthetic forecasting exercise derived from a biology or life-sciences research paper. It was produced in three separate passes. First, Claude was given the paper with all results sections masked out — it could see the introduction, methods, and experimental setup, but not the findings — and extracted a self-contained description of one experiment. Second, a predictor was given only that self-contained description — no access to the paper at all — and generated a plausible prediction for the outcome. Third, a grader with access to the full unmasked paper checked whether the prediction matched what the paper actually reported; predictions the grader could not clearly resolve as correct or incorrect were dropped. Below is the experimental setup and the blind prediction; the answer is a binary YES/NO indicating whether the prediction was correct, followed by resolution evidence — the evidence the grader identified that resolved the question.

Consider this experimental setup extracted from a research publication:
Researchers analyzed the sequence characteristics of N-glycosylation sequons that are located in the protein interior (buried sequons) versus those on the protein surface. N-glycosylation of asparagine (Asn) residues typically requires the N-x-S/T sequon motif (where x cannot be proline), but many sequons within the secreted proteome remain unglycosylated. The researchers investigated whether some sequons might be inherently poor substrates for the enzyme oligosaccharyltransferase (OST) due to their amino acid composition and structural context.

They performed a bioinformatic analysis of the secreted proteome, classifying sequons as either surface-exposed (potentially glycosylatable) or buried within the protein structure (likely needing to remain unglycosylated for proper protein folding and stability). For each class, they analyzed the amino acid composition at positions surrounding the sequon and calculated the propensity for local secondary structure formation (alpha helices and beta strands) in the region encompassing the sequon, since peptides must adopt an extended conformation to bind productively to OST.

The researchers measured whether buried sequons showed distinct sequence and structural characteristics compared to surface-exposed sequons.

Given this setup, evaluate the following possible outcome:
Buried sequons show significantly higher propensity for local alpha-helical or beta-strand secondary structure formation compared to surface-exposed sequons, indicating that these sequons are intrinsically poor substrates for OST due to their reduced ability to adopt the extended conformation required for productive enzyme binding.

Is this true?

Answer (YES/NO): YES